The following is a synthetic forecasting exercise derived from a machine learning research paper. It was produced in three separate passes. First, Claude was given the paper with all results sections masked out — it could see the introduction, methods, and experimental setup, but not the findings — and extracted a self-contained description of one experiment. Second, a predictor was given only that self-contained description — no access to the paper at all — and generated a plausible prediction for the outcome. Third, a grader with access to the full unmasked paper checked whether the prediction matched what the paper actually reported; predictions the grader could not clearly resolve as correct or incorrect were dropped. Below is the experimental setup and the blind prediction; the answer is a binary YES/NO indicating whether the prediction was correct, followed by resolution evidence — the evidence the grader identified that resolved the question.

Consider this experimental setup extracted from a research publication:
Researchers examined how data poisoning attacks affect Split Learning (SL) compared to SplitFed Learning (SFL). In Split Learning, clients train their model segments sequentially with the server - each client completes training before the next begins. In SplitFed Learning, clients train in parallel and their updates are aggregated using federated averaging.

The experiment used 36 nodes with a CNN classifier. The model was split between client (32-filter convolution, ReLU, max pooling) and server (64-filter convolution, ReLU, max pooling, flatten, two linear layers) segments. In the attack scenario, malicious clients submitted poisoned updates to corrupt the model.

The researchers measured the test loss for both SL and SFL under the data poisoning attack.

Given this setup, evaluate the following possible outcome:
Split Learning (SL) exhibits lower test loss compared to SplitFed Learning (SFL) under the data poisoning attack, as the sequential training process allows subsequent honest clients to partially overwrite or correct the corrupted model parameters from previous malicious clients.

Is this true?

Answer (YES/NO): NO